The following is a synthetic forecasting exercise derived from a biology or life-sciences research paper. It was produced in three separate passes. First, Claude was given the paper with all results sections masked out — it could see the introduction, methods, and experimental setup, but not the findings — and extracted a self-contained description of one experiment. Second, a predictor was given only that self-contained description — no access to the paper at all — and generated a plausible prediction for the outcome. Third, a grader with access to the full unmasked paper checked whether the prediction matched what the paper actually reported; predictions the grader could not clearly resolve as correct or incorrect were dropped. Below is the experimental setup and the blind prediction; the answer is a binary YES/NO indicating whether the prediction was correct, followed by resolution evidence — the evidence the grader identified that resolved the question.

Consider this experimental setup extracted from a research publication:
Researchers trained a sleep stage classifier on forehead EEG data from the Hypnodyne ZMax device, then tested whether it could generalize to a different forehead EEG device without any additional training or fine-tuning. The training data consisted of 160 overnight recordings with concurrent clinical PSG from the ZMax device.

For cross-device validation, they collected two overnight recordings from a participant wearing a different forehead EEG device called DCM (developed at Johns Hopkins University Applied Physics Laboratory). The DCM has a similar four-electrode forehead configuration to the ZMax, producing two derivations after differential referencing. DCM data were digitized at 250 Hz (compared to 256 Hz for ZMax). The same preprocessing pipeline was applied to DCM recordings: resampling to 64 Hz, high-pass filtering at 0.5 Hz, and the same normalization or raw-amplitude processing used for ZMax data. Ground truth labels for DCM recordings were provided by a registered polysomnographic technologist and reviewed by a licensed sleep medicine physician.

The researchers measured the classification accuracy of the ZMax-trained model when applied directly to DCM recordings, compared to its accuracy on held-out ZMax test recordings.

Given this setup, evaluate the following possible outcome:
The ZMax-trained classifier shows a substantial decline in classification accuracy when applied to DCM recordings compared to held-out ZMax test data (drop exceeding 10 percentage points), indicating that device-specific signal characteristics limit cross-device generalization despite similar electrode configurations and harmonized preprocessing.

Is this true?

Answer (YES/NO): NO